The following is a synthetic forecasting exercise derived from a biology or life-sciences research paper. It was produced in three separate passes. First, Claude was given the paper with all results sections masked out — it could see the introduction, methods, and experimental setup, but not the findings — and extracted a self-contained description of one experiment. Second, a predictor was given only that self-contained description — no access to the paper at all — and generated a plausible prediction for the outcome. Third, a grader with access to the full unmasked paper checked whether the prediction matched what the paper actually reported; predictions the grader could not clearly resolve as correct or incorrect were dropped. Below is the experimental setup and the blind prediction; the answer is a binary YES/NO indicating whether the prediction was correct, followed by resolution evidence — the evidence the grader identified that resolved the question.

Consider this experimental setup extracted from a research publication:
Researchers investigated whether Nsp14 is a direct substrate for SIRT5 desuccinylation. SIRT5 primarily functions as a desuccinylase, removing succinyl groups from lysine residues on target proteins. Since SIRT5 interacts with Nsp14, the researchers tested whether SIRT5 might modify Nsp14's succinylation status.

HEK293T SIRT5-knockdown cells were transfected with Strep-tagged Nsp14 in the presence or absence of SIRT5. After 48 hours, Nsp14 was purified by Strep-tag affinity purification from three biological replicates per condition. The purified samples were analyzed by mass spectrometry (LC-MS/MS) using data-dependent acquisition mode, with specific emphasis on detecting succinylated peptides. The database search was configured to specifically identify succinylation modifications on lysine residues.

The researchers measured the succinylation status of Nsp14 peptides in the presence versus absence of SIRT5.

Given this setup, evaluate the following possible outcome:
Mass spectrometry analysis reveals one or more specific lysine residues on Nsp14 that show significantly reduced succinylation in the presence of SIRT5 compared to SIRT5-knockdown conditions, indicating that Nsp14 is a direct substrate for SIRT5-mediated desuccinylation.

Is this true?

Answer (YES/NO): NO